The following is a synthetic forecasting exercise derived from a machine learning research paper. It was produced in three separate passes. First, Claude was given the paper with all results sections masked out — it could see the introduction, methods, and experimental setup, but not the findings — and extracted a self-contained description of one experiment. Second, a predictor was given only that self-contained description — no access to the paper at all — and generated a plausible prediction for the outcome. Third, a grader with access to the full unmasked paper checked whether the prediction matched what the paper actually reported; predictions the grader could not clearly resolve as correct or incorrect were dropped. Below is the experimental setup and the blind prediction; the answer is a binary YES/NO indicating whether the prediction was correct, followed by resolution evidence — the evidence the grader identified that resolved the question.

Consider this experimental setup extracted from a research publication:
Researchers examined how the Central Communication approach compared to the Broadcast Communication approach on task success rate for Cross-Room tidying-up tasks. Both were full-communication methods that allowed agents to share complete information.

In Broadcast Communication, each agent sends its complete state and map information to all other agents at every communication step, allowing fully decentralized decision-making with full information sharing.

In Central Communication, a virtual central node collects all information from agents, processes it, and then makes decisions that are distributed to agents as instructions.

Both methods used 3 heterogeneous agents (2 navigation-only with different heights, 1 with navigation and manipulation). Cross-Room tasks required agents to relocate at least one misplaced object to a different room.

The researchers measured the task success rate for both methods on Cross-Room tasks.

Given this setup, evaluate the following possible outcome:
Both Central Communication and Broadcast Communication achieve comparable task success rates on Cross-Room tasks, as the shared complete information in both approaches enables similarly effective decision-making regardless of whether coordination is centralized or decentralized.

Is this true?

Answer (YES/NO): YES